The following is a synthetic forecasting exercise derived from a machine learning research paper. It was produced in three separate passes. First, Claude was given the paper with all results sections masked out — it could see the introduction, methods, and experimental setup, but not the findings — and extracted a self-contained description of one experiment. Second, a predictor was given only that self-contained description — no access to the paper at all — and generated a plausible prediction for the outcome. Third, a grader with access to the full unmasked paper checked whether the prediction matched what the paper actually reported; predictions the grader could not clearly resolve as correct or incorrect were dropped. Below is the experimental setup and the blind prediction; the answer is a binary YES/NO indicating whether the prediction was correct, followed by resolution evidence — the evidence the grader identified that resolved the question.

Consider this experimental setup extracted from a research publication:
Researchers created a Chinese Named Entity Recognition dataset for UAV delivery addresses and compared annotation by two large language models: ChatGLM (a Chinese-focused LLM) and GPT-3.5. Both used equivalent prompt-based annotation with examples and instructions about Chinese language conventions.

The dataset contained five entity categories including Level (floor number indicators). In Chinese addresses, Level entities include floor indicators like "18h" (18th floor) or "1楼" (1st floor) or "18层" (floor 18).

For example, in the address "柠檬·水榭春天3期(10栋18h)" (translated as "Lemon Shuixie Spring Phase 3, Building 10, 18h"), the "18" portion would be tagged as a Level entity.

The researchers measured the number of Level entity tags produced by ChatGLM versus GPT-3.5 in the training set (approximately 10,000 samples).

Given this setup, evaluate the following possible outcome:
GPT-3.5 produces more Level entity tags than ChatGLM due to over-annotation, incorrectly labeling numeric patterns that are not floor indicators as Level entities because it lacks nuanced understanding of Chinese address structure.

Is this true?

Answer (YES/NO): NO